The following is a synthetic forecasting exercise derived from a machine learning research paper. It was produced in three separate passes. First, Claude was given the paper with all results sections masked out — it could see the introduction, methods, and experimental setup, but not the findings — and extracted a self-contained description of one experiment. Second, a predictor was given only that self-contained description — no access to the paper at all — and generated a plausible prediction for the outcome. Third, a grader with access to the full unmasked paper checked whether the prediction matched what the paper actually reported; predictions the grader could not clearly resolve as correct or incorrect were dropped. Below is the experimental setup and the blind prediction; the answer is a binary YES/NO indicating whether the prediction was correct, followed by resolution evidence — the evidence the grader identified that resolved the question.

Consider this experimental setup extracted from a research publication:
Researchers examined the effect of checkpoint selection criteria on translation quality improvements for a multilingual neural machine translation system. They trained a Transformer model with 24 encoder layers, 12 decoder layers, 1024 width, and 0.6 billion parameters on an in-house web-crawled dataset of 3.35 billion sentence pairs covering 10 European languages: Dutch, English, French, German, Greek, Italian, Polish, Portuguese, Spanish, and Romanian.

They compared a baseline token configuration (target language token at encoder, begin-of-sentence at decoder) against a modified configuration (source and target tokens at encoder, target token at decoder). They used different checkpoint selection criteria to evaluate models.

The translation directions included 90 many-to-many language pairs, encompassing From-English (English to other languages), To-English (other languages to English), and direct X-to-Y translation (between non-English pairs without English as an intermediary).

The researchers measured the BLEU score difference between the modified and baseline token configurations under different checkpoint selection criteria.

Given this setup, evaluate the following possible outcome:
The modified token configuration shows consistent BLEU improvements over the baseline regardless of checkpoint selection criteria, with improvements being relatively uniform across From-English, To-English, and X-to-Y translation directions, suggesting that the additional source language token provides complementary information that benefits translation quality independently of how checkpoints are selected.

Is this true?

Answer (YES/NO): NO